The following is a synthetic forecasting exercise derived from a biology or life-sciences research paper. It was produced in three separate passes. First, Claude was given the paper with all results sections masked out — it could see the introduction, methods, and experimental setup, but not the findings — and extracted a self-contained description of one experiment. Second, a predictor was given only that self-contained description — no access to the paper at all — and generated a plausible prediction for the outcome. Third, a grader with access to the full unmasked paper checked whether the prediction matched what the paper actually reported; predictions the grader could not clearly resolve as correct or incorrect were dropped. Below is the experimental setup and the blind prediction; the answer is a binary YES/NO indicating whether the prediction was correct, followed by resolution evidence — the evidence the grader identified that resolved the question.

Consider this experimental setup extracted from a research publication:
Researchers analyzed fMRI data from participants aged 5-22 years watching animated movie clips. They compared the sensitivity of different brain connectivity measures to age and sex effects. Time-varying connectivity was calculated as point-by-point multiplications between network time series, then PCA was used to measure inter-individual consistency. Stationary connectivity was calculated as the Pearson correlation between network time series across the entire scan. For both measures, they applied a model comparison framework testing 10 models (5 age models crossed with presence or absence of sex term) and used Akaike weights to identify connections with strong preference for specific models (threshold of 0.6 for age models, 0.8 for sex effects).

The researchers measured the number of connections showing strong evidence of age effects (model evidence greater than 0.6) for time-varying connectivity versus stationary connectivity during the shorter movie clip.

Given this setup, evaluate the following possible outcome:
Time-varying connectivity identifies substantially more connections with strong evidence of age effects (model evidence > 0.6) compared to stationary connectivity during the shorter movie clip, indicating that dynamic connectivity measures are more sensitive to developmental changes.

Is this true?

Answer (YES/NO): YES